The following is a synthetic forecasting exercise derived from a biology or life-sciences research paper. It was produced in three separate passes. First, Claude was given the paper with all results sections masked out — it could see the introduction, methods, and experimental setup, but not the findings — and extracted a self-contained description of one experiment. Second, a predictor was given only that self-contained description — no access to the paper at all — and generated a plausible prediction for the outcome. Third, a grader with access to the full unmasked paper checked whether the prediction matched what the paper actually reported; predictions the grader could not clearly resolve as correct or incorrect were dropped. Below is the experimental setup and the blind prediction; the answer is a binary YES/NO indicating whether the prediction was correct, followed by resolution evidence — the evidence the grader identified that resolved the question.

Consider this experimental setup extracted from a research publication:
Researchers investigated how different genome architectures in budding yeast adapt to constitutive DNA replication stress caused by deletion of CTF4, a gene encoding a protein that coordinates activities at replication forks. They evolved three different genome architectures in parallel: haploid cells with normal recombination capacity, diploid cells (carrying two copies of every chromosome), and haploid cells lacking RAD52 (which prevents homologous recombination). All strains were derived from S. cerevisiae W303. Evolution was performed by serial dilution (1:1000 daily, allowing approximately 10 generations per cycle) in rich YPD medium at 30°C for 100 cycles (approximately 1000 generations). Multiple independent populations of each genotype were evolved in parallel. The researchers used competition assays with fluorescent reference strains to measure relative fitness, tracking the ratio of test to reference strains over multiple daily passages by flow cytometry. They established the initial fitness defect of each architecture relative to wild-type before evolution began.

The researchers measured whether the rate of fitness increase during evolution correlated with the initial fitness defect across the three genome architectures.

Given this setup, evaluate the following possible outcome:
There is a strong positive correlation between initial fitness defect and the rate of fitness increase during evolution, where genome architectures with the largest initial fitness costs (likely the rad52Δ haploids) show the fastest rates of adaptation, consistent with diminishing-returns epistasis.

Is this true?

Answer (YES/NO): YES